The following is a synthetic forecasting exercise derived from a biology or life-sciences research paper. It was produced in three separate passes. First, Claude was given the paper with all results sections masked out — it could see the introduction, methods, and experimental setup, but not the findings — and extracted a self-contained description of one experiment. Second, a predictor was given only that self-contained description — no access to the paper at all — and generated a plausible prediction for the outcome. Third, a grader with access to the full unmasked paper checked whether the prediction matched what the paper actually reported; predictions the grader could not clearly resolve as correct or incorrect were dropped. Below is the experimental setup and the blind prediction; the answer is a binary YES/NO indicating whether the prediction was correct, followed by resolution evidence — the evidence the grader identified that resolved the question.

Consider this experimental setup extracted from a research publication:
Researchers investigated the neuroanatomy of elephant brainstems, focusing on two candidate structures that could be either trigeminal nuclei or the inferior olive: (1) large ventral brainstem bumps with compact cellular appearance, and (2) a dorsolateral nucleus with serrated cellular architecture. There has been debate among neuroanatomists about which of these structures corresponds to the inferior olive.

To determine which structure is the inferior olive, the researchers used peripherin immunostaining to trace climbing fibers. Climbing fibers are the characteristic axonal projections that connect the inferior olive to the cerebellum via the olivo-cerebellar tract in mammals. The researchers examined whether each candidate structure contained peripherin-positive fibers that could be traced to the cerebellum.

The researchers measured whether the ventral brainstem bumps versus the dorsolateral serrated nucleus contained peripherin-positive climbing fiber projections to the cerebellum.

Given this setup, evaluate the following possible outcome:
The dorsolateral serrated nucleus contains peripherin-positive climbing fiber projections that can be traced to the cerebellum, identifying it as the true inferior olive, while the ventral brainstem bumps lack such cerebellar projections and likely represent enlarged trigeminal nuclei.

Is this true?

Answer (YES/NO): YES